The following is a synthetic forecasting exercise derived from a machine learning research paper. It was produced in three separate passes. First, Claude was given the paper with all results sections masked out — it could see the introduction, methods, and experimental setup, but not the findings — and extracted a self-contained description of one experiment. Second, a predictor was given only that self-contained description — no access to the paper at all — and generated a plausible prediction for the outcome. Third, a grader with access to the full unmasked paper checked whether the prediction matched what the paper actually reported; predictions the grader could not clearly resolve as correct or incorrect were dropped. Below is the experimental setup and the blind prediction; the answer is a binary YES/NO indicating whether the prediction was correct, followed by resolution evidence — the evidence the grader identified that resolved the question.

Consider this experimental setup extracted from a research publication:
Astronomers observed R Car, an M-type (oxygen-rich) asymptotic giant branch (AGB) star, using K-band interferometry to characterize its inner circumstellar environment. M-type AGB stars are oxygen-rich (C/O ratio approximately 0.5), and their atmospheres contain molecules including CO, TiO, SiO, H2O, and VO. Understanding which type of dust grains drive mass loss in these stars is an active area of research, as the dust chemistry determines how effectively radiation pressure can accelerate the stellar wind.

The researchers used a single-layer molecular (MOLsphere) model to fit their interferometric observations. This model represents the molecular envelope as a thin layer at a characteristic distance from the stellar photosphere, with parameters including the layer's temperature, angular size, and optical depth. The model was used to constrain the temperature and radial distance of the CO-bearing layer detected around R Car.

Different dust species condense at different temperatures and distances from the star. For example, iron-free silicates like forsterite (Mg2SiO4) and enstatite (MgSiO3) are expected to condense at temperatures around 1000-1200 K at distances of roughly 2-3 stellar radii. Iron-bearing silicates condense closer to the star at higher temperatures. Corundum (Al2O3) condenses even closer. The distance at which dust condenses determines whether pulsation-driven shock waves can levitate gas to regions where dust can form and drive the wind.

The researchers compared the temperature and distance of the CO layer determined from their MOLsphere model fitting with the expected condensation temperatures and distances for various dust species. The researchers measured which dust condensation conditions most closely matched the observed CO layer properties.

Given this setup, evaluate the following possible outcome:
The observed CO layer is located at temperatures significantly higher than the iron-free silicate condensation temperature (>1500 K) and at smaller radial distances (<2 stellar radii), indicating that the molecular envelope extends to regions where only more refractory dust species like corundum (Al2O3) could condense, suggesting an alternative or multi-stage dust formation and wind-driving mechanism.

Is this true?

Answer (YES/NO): NO